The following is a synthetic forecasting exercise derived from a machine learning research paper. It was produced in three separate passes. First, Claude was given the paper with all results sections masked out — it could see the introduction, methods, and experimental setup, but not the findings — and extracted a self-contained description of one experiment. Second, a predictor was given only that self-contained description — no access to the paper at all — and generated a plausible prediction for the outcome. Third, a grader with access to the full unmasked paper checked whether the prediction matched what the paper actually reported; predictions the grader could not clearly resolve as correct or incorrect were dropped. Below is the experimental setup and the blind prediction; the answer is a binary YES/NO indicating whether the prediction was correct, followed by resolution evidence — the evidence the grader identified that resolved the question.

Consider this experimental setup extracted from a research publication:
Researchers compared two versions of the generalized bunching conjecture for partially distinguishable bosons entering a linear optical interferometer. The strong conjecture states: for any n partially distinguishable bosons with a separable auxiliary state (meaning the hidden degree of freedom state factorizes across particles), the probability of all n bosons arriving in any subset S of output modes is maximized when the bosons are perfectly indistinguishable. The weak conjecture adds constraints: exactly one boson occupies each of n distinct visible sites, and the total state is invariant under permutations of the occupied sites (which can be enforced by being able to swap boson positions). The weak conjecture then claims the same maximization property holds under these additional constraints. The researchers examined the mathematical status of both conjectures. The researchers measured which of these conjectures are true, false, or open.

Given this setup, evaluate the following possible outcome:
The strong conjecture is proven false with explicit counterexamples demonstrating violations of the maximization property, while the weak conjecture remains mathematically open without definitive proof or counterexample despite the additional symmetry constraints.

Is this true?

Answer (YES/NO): YES